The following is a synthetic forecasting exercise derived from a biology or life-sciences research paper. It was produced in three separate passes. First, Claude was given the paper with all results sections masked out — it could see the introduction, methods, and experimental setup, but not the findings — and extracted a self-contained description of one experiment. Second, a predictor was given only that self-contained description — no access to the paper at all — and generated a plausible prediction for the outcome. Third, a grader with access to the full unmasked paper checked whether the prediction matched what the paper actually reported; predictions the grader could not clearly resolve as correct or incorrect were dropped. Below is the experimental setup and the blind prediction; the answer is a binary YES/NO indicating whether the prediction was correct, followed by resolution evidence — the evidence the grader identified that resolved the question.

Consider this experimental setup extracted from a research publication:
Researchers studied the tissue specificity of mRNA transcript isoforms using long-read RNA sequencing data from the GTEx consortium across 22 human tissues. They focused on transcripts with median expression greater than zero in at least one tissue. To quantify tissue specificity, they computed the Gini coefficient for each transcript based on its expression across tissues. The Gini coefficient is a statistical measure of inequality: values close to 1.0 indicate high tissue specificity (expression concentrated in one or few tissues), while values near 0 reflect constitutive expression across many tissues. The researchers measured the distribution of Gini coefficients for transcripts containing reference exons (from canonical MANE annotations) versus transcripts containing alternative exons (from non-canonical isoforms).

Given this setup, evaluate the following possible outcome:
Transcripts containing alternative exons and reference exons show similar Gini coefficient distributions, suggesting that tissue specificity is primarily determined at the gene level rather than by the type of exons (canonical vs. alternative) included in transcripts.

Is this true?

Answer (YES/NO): NO